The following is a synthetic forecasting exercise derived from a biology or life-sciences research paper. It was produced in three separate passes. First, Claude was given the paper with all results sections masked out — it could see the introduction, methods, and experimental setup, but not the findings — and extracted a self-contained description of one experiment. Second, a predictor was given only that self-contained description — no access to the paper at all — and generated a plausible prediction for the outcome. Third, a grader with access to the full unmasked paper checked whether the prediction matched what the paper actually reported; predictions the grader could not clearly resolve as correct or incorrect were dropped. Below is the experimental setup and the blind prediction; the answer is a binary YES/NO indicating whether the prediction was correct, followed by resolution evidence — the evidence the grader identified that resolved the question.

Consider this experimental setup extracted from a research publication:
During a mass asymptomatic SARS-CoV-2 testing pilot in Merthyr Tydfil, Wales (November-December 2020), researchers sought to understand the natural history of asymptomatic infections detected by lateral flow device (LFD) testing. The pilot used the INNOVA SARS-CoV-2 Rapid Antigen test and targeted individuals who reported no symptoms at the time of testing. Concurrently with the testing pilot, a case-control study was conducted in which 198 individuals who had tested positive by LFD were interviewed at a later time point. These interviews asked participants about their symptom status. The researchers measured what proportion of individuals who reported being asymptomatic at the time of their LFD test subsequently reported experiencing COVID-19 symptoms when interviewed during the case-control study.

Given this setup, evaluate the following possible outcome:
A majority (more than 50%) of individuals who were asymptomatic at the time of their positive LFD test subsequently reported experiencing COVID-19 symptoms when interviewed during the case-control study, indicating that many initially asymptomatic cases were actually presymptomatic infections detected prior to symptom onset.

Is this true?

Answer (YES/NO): NO